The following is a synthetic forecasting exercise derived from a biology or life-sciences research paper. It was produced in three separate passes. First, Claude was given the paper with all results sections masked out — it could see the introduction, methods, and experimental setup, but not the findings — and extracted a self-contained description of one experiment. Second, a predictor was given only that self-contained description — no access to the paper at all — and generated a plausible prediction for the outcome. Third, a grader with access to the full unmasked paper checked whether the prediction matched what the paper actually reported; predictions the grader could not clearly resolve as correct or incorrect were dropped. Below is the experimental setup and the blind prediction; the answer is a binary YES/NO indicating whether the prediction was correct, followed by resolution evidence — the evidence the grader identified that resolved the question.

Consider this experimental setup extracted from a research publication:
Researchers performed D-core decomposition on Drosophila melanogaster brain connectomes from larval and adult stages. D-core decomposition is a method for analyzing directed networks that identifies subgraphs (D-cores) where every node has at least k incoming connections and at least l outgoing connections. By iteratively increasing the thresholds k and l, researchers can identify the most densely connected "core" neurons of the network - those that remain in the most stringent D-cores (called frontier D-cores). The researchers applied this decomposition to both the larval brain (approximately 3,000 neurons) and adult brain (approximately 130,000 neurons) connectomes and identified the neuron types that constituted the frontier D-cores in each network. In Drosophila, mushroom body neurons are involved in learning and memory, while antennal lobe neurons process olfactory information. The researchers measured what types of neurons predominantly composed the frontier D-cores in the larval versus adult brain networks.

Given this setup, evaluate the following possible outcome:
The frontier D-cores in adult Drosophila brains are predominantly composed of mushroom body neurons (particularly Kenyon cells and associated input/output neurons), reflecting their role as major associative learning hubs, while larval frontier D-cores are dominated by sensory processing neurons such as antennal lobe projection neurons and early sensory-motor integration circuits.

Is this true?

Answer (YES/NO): NO